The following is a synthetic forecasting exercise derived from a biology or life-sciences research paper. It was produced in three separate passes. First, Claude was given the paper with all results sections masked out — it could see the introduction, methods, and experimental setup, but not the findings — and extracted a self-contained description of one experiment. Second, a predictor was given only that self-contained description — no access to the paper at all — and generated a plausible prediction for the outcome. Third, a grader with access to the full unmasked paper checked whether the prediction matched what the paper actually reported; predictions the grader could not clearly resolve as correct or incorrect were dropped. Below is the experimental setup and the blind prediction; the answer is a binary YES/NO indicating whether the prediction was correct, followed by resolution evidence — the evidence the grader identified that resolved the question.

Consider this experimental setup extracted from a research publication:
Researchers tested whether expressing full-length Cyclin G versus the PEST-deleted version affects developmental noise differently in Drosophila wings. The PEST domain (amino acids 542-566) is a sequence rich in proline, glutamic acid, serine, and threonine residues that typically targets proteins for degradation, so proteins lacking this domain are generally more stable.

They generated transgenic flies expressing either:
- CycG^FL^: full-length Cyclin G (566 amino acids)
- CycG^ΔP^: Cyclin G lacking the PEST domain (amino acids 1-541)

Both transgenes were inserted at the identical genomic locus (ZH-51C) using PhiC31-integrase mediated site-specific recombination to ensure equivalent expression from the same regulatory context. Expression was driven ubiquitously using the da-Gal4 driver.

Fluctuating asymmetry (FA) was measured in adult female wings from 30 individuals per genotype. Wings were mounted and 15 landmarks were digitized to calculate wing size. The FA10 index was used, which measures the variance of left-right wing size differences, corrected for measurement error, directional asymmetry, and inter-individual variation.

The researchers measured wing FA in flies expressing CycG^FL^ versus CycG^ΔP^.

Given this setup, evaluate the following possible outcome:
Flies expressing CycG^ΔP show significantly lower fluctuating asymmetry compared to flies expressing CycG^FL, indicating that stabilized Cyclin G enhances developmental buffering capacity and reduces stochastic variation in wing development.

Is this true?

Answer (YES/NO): NO